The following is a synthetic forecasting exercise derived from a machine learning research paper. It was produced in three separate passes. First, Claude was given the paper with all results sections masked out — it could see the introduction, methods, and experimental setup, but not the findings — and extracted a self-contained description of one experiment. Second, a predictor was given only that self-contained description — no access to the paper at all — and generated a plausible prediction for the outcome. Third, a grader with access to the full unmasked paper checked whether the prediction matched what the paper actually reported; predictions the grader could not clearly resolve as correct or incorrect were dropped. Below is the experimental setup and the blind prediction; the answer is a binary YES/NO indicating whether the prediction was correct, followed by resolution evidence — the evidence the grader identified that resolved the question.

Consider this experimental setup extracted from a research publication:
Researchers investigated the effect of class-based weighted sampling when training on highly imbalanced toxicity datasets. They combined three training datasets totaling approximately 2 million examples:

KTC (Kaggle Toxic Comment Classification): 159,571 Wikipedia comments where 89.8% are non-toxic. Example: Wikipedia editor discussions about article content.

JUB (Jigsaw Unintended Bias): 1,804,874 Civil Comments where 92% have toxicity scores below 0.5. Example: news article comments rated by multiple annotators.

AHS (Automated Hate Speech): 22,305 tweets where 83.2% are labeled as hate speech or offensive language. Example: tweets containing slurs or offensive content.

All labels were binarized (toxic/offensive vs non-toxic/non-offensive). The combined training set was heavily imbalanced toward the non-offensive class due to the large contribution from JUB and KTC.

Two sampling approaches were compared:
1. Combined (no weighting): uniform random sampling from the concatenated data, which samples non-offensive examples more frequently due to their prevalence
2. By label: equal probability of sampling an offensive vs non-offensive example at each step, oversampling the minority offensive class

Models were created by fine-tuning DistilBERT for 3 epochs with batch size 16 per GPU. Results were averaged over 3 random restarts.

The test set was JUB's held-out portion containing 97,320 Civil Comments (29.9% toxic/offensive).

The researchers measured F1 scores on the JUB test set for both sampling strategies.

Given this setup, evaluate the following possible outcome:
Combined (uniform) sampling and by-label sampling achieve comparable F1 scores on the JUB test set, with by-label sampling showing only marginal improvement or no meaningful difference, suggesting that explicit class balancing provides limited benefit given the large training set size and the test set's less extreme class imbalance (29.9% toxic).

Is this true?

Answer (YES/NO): YES